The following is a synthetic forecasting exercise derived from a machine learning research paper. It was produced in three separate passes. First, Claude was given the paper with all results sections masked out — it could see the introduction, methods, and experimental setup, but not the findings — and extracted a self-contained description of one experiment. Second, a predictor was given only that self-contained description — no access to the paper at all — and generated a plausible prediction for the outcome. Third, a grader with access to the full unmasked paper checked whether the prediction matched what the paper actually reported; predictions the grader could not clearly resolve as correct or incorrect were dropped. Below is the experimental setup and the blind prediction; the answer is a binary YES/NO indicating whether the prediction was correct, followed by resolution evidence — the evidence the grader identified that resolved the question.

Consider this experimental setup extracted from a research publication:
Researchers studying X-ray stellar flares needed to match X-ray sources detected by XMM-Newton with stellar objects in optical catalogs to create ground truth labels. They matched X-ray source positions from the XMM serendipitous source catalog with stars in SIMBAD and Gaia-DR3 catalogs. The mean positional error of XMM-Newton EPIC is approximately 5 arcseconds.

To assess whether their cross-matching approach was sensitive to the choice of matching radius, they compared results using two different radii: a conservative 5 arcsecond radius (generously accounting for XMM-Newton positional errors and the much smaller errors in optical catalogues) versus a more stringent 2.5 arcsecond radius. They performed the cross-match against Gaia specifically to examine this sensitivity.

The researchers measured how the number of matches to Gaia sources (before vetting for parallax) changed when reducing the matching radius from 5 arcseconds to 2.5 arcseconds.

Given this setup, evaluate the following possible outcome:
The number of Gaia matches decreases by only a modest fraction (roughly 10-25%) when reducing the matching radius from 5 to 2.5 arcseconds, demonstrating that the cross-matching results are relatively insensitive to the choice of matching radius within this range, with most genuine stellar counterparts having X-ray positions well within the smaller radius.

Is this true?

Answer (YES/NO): YES